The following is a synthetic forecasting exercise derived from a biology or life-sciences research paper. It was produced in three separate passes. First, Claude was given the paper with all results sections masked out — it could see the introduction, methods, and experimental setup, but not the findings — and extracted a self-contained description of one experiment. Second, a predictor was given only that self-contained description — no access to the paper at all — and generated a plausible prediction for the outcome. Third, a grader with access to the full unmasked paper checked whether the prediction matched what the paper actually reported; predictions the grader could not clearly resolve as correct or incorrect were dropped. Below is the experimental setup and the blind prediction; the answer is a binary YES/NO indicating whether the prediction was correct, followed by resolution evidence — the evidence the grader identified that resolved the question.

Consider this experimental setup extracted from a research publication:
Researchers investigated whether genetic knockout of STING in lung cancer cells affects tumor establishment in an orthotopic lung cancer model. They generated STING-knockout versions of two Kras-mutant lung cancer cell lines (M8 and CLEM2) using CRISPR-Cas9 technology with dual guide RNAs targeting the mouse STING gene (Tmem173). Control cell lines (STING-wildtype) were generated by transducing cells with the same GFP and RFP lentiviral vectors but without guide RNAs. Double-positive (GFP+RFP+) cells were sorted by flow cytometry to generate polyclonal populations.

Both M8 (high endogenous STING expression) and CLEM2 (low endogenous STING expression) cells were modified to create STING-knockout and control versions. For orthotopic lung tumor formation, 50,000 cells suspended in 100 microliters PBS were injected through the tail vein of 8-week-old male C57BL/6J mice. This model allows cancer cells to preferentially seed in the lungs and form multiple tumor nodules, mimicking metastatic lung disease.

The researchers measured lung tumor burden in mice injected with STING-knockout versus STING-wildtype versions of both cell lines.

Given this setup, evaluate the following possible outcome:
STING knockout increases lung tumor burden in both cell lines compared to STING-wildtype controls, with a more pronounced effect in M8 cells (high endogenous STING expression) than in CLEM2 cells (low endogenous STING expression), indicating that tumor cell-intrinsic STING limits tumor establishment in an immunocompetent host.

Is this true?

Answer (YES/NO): NO